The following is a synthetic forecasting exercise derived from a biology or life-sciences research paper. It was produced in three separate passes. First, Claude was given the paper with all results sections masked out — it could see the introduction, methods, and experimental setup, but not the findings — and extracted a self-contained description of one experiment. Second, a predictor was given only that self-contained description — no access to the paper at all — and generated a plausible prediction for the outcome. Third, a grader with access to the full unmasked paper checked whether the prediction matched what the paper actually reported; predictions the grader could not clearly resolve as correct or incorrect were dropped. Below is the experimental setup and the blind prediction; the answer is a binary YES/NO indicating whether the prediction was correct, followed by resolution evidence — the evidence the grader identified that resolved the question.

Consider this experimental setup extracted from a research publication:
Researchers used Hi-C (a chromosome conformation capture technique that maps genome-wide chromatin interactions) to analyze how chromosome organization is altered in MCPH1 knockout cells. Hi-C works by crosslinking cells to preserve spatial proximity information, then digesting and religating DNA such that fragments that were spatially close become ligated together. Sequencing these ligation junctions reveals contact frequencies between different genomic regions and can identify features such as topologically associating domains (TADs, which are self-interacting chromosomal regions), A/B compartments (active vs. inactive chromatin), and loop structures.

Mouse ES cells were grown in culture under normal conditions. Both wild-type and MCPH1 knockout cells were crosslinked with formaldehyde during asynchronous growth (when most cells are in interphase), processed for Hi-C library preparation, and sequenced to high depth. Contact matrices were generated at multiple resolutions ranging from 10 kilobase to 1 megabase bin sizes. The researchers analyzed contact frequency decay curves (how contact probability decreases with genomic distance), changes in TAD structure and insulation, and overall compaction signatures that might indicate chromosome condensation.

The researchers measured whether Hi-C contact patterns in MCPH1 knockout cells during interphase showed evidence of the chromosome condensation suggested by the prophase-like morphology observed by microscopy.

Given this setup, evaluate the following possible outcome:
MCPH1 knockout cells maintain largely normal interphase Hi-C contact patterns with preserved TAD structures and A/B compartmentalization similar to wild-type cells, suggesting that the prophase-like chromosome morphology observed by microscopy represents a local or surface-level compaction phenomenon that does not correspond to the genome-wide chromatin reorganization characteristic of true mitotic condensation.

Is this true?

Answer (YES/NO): NO